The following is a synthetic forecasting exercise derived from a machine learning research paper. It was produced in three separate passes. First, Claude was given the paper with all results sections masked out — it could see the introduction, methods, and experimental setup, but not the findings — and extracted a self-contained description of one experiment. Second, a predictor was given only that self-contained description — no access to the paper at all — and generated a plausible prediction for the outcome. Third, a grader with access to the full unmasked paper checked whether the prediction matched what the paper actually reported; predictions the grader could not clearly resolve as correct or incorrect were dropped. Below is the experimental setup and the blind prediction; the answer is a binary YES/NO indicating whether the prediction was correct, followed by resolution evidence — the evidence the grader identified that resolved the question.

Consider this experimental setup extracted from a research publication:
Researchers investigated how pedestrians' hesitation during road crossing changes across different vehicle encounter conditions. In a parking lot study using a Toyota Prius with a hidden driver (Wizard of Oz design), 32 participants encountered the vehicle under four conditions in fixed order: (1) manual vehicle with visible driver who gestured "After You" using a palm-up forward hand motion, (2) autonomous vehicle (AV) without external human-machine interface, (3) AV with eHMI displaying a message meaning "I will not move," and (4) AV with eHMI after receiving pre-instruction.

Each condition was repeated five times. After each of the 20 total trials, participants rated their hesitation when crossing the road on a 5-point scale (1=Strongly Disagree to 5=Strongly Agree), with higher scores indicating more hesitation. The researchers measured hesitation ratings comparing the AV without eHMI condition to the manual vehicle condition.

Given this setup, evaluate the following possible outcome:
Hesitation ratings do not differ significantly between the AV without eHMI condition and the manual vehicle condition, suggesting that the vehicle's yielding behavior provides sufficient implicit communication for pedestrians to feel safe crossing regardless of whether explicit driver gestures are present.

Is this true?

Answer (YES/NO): NO